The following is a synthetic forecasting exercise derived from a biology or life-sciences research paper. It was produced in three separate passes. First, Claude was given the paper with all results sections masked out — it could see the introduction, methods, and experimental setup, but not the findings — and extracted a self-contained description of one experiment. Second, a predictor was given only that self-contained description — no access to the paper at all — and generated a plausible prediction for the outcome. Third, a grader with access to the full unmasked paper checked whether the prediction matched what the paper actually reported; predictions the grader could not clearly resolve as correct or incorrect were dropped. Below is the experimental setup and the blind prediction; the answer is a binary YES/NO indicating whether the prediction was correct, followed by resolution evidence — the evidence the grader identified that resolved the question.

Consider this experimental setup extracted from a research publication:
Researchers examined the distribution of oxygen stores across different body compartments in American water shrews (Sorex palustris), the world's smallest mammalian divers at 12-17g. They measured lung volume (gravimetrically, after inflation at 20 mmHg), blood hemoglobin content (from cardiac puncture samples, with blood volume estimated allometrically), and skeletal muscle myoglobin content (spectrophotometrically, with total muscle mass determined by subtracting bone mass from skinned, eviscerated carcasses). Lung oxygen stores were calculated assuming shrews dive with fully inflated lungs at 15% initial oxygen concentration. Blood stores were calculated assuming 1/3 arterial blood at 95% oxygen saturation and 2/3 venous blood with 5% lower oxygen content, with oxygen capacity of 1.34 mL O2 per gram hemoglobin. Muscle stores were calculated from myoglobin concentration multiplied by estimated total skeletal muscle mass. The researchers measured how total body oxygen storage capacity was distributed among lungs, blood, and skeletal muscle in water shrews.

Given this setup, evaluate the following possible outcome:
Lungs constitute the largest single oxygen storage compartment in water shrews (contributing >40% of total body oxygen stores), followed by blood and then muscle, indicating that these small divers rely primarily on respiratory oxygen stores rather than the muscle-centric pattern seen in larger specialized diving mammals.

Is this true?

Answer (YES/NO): NO